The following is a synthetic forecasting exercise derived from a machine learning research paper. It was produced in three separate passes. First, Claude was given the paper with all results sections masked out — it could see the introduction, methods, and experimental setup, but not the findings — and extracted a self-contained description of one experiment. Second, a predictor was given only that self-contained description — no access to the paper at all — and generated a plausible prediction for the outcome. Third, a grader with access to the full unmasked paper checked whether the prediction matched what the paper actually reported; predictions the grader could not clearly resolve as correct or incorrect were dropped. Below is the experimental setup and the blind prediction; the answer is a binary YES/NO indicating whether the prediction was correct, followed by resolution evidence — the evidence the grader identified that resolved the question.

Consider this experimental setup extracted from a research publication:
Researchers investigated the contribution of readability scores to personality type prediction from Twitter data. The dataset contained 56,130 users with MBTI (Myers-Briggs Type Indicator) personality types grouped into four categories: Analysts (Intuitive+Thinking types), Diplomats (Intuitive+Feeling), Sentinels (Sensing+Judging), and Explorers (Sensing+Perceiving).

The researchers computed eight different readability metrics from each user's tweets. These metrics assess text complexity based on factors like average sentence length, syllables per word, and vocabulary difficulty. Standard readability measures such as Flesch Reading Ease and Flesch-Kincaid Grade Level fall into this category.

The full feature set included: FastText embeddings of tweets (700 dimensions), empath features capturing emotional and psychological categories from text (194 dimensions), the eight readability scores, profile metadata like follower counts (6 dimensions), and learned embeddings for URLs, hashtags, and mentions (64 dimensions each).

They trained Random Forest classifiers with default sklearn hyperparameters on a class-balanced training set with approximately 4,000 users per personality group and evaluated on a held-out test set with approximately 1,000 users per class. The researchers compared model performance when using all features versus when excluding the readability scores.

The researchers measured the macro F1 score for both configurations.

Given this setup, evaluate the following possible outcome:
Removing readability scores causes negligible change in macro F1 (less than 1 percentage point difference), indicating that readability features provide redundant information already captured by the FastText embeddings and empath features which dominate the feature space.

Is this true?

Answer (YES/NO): YES